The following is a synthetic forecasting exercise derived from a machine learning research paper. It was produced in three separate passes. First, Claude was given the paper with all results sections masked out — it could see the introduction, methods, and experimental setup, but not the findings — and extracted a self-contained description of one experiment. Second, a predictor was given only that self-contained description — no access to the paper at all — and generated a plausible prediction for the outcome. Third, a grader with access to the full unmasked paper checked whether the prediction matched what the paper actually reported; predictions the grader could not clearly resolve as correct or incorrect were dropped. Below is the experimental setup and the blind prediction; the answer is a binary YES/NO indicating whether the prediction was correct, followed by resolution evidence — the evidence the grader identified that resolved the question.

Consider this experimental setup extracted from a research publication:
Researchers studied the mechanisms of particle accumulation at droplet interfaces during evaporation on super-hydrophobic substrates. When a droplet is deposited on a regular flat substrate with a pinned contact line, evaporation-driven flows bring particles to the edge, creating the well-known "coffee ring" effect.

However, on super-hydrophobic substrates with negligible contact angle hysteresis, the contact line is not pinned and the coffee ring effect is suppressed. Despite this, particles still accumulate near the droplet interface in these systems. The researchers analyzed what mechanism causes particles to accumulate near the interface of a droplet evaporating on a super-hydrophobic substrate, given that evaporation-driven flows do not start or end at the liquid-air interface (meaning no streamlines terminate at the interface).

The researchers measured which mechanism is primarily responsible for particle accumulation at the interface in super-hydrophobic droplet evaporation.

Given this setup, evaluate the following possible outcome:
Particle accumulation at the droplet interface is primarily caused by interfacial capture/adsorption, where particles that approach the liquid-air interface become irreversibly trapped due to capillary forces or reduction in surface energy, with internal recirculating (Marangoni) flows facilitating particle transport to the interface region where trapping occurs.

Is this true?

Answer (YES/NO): NO